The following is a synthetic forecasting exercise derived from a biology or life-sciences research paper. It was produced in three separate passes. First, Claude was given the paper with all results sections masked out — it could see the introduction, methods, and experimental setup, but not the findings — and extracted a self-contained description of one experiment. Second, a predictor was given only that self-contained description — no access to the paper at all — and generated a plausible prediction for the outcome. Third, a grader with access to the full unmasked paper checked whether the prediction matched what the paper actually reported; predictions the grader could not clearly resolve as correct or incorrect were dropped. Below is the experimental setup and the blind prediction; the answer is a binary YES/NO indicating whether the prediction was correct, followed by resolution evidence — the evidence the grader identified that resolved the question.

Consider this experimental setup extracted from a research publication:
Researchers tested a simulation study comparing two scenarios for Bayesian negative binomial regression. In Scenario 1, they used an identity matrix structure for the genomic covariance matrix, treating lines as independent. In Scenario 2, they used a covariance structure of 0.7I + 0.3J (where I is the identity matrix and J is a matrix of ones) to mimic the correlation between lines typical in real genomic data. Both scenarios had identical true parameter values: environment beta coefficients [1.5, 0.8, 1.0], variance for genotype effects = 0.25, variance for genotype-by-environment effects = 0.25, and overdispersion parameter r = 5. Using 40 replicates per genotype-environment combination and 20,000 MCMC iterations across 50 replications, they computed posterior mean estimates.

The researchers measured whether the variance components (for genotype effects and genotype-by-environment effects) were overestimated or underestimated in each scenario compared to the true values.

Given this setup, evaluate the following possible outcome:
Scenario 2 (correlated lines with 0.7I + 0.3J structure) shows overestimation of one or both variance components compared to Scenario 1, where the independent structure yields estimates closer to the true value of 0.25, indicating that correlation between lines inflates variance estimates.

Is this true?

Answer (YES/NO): NO